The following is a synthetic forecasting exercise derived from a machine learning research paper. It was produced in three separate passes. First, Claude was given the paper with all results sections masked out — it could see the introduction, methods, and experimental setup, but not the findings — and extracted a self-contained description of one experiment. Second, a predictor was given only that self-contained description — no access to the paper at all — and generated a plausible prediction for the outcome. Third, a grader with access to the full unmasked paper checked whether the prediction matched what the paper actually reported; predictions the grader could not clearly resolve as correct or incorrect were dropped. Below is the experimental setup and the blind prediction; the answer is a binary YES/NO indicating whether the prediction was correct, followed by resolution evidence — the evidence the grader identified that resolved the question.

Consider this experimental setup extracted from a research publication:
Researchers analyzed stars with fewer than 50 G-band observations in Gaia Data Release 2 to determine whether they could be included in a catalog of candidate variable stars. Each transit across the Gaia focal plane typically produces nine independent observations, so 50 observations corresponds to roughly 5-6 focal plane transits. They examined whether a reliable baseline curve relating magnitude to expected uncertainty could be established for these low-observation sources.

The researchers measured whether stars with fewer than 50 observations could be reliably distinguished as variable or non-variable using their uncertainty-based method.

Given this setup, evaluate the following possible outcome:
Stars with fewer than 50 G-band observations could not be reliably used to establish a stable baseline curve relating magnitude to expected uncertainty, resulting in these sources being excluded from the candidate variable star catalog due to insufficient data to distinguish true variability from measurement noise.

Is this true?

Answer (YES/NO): YES